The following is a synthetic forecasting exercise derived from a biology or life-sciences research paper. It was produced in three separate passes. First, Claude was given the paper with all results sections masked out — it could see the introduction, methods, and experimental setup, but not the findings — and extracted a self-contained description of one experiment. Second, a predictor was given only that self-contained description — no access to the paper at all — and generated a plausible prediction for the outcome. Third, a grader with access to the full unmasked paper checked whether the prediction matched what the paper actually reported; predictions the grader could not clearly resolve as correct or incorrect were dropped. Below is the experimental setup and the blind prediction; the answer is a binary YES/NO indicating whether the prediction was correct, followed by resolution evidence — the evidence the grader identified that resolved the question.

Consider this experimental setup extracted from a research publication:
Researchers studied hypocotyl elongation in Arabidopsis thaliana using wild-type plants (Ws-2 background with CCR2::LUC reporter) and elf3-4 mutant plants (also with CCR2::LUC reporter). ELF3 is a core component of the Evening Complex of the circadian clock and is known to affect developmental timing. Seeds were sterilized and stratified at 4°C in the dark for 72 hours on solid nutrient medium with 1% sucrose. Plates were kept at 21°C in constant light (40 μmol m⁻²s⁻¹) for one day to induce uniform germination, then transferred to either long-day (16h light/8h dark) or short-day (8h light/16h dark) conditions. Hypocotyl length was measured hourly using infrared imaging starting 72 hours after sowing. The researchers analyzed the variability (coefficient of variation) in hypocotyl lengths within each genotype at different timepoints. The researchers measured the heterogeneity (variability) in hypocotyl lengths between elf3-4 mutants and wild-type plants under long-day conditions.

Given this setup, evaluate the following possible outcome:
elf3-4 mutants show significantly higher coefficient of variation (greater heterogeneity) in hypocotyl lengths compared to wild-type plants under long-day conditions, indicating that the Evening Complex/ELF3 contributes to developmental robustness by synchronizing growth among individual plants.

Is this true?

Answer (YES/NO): NO